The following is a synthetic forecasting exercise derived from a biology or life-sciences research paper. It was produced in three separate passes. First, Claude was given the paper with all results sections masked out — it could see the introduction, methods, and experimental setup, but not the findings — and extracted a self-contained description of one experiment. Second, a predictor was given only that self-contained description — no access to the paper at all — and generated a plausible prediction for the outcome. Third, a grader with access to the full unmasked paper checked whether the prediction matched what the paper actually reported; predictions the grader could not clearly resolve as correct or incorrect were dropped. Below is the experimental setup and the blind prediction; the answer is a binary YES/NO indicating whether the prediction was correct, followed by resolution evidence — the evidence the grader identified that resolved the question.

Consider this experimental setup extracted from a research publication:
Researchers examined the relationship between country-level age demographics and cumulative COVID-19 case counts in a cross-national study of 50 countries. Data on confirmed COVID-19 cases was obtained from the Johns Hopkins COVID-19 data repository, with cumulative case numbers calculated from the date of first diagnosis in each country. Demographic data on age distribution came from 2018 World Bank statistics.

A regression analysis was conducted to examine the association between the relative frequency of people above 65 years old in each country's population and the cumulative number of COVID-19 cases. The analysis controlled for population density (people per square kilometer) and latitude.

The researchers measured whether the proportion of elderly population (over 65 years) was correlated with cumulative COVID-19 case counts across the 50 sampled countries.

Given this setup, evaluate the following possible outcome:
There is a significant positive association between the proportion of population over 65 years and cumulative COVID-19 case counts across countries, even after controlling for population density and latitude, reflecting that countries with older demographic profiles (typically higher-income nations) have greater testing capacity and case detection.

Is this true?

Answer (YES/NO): NO